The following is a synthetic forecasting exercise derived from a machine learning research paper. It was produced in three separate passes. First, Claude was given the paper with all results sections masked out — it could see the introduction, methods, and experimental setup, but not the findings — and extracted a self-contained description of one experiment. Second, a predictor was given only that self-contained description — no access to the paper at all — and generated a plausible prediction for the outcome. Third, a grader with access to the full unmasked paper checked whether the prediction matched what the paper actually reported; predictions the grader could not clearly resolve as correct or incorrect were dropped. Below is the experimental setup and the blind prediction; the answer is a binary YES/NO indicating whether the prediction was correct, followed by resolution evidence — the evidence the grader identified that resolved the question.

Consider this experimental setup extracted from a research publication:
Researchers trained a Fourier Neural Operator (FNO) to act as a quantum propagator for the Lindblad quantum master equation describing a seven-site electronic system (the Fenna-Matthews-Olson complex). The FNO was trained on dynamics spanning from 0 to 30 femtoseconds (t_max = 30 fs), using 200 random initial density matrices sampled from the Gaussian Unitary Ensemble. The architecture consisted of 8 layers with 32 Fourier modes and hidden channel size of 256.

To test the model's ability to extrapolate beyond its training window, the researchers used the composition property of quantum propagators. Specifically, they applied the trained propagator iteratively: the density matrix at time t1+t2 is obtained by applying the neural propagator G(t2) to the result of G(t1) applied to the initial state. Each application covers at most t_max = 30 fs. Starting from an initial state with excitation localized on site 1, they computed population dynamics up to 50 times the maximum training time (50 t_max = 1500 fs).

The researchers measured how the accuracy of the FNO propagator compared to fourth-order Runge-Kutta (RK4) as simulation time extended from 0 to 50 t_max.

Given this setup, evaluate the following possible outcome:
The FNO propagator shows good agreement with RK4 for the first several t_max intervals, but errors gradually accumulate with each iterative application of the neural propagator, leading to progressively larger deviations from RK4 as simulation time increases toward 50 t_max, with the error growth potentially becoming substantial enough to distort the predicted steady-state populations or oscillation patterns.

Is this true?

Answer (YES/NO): NO